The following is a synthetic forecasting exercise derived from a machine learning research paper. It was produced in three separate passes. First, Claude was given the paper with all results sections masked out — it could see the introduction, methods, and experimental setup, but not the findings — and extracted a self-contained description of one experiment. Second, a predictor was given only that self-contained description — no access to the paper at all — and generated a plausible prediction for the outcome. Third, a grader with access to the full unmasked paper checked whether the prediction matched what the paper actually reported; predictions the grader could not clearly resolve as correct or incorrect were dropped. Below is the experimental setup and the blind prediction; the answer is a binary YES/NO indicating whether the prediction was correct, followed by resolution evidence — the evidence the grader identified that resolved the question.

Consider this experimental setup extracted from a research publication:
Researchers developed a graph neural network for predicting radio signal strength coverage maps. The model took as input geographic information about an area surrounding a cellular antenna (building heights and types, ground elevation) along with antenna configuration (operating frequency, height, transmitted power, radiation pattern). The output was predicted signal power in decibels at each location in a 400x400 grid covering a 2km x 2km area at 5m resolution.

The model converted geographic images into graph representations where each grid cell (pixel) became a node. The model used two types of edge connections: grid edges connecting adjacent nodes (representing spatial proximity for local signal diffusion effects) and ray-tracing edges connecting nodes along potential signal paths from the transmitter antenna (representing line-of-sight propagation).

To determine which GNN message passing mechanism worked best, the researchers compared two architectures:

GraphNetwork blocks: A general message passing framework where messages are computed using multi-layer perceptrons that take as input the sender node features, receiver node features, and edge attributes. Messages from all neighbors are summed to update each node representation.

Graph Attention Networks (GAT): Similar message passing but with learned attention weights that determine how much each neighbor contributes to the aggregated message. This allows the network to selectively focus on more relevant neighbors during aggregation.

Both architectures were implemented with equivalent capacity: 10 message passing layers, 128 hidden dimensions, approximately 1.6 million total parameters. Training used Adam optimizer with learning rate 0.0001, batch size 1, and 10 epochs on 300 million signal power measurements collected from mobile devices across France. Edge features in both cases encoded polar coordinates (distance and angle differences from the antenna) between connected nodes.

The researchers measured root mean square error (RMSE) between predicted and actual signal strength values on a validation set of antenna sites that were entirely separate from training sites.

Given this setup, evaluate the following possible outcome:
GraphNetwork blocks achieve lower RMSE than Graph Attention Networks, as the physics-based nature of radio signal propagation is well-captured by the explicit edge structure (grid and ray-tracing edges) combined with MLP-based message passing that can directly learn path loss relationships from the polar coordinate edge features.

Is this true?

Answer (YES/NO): NO